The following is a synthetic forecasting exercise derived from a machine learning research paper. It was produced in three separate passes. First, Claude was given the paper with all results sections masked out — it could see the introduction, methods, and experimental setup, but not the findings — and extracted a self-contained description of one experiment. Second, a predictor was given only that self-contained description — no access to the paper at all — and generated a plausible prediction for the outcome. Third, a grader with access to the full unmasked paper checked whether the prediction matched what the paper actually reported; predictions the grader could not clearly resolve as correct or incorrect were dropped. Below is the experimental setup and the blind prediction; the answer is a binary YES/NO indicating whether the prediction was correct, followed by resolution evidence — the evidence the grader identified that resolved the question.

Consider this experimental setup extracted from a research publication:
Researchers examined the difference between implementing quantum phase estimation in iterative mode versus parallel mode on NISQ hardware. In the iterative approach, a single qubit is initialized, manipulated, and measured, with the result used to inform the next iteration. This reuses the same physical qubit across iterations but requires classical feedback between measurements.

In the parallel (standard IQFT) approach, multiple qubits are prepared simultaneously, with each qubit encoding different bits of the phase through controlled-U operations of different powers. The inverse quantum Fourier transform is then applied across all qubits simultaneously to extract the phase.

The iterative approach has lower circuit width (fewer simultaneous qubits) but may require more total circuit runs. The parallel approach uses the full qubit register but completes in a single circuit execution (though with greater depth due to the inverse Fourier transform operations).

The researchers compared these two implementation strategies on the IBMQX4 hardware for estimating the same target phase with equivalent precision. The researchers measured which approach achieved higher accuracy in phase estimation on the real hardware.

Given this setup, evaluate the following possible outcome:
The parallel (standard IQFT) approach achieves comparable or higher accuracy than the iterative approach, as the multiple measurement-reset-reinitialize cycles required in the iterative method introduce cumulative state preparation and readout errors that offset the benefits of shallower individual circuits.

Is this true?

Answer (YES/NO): NO